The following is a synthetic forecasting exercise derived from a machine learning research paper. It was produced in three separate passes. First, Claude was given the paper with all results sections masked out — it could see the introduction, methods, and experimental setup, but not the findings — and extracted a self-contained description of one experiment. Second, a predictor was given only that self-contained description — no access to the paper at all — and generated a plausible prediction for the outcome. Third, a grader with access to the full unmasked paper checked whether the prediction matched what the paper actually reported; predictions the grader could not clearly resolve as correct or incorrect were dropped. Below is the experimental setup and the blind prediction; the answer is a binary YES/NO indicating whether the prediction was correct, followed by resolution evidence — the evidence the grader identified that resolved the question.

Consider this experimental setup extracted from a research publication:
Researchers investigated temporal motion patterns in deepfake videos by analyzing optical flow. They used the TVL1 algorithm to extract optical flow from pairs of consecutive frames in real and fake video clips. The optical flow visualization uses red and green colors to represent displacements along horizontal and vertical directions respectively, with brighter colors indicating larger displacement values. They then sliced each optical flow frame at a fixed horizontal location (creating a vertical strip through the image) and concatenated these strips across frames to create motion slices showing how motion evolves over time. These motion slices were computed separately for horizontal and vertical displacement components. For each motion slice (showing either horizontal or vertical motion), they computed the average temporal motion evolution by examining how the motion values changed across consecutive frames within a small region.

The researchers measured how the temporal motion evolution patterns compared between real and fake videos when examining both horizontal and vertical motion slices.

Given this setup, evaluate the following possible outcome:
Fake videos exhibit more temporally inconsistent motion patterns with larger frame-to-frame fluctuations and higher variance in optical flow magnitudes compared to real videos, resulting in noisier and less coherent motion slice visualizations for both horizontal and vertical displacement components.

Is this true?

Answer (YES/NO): YES